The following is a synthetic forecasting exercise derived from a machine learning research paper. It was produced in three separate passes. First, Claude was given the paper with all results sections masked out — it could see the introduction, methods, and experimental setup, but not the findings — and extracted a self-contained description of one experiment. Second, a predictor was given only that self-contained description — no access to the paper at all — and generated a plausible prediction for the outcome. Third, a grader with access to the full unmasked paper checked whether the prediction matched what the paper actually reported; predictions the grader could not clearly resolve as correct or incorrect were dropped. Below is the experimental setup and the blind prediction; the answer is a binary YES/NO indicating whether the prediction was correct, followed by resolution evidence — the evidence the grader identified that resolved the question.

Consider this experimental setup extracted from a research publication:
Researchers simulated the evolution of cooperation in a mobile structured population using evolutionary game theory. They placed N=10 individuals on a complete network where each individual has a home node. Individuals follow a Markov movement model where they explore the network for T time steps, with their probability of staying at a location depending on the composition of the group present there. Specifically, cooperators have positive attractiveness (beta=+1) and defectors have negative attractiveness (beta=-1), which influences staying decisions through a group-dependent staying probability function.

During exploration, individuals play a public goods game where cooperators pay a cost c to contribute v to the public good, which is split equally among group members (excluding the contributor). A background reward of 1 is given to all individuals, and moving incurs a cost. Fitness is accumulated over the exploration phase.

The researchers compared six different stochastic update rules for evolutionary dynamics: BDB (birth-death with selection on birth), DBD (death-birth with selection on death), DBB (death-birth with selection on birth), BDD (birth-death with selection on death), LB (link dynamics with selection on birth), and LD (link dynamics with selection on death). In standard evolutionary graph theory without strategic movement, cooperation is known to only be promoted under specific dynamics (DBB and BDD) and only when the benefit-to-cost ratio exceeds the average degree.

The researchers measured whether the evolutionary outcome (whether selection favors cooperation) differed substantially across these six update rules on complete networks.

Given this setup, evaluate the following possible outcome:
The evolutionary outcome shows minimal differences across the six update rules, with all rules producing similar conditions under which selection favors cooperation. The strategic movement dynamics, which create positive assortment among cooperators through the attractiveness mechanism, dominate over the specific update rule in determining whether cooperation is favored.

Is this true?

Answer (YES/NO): YES